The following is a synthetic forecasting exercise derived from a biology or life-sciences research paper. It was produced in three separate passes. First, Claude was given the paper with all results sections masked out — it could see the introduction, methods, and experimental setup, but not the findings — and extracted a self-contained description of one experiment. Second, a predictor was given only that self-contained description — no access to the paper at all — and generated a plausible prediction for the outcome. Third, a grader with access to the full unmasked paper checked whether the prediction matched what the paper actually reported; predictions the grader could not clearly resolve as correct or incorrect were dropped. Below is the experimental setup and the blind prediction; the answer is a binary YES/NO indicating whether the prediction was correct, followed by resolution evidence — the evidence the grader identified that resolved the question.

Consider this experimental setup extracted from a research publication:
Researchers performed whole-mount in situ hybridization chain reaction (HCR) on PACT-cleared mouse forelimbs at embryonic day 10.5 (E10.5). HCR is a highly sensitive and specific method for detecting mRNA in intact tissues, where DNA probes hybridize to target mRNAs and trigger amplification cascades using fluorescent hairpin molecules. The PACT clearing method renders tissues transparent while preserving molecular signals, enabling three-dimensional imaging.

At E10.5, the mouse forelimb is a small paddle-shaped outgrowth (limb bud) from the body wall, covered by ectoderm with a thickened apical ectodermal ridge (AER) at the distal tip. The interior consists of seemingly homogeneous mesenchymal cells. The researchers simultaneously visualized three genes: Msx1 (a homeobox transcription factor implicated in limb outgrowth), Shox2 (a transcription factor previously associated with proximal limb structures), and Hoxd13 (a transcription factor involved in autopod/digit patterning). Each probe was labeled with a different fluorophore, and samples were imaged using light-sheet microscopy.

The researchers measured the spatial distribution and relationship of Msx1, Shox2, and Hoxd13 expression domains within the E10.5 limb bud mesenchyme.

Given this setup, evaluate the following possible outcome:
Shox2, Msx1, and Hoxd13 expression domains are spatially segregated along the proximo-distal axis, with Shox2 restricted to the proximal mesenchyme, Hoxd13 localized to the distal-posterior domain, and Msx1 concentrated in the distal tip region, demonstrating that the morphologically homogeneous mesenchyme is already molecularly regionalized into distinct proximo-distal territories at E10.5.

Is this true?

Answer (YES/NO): NO